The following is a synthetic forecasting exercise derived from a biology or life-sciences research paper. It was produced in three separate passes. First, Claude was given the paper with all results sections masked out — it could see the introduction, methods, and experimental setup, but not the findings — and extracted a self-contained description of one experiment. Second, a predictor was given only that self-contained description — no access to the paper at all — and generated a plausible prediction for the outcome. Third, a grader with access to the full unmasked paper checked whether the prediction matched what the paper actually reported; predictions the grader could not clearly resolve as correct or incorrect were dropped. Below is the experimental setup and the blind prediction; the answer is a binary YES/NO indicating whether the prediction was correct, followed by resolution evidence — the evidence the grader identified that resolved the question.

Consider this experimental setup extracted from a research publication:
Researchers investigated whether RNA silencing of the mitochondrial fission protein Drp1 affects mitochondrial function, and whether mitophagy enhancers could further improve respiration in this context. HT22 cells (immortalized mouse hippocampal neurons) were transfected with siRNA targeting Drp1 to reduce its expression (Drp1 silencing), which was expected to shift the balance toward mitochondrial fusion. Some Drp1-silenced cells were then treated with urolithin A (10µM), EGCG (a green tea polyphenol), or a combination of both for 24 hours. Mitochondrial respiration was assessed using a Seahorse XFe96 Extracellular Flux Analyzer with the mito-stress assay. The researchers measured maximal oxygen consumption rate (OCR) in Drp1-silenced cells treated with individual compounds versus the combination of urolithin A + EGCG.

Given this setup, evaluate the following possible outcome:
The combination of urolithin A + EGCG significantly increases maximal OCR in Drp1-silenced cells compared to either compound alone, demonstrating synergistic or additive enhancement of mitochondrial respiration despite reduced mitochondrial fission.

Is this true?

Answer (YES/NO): YES